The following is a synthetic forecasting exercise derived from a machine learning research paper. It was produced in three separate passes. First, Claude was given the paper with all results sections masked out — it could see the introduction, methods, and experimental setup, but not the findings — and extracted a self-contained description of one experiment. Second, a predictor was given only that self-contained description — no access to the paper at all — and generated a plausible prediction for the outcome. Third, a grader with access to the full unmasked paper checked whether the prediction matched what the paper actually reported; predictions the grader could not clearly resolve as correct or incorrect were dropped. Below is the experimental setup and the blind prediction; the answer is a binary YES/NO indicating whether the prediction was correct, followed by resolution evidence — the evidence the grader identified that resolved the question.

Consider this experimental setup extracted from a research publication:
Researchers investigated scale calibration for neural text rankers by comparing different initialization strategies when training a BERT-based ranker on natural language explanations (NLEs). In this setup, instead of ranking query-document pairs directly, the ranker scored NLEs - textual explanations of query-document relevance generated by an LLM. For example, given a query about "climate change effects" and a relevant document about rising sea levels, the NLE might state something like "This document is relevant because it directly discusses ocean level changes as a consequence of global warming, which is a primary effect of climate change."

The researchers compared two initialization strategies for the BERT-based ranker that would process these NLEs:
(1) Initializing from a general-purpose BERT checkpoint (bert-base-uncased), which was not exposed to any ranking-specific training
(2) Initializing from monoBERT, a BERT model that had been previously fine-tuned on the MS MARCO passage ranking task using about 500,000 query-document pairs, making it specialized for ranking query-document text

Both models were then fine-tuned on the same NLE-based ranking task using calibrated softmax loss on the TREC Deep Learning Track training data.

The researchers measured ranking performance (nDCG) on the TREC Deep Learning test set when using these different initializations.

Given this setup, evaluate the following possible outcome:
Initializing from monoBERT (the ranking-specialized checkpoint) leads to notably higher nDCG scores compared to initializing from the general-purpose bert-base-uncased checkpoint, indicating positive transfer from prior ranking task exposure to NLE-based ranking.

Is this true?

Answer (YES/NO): NO